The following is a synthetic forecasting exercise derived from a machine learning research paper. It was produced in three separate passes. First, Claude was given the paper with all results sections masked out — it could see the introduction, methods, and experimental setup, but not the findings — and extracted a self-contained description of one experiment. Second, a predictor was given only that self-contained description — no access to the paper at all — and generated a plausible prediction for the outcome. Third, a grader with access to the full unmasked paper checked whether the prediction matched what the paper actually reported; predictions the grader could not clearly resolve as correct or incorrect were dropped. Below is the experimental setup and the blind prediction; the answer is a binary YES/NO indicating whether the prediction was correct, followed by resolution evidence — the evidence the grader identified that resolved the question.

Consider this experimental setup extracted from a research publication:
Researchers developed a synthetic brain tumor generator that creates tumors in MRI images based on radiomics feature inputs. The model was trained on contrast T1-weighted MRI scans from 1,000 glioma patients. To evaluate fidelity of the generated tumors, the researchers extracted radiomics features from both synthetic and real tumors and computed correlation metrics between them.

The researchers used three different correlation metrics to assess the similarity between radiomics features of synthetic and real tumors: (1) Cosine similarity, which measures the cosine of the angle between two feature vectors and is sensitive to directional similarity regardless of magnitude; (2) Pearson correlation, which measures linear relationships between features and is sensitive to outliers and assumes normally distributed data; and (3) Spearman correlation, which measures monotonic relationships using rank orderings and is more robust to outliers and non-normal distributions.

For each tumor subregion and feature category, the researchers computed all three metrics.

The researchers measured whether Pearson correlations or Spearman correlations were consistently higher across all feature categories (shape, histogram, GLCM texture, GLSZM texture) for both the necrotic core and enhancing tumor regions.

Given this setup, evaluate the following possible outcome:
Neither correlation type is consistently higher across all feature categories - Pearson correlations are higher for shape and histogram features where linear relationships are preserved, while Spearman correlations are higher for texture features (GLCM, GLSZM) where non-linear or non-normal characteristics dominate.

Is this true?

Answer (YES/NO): NO